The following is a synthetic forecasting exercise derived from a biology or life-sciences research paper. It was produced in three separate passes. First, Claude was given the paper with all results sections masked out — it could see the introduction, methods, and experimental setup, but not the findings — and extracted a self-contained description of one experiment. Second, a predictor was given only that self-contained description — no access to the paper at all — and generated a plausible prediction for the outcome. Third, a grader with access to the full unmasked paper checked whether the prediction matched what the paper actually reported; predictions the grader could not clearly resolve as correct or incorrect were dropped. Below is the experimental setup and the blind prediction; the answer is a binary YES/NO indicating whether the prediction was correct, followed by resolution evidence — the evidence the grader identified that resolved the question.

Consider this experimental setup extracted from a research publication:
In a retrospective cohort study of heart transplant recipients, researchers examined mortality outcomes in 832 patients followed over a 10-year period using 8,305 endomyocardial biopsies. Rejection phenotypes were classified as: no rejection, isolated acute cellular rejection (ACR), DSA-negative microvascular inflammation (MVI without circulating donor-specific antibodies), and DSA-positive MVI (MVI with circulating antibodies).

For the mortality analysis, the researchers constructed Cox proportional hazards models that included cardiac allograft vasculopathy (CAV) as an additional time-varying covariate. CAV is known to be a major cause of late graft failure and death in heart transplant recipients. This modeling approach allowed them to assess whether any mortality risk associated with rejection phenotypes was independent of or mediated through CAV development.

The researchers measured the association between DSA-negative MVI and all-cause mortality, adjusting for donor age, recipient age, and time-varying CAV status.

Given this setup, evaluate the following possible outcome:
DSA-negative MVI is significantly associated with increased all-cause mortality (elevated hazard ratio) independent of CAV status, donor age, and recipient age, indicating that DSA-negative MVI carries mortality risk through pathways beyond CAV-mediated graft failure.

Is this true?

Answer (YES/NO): NO